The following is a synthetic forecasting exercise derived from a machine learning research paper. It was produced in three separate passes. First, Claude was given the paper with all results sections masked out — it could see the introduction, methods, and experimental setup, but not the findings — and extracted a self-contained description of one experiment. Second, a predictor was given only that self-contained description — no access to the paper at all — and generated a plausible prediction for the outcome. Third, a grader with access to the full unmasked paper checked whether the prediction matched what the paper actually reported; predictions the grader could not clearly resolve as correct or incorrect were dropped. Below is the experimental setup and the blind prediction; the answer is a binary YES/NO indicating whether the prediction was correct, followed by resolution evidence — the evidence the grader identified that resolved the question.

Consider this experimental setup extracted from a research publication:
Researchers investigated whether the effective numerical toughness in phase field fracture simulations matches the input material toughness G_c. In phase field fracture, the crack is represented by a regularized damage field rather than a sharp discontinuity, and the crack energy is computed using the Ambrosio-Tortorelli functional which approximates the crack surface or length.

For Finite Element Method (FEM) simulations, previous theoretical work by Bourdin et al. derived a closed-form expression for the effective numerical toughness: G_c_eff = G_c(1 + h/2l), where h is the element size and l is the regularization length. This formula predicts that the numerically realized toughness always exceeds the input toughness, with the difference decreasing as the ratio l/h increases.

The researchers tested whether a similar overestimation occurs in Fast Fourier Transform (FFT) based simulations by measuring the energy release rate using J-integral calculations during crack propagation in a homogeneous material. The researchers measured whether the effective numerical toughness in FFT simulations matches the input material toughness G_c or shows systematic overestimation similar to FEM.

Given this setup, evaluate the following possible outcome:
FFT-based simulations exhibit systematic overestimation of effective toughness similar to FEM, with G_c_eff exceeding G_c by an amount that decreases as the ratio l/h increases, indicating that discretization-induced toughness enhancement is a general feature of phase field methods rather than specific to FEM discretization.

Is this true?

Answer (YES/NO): YES